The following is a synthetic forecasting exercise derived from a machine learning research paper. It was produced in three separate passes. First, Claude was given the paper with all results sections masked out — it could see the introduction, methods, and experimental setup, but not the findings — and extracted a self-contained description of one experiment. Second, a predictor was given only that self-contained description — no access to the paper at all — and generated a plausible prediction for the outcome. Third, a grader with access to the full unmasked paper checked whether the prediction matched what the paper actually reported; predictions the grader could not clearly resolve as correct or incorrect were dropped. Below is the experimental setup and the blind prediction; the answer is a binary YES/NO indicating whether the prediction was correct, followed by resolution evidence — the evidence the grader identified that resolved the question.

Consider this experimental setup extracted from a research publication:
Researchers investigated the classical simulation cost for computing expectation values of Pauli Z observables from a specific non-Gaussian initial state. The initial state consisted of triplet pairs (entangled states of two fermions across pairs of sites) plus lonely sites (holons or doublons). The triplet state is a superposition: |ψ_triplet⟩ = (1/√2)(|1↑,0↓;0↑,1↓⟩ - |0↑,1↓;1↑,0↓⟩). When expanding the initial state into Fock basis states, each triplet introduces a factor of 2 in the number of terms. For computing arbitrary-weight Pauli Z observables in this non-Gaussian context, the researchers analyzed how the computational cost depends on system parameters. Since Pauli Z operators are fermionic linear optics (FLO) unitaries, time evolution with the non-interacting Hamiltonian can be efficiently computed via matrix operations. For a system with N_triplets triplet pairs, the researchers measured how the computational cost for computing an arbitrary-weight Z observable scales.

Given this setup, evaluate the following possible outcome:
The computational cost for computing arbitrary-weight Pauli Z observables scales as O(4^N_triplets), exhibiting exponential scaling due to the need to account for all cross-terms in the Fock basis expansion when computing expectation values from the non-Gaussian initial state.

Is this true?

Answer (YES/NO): YES